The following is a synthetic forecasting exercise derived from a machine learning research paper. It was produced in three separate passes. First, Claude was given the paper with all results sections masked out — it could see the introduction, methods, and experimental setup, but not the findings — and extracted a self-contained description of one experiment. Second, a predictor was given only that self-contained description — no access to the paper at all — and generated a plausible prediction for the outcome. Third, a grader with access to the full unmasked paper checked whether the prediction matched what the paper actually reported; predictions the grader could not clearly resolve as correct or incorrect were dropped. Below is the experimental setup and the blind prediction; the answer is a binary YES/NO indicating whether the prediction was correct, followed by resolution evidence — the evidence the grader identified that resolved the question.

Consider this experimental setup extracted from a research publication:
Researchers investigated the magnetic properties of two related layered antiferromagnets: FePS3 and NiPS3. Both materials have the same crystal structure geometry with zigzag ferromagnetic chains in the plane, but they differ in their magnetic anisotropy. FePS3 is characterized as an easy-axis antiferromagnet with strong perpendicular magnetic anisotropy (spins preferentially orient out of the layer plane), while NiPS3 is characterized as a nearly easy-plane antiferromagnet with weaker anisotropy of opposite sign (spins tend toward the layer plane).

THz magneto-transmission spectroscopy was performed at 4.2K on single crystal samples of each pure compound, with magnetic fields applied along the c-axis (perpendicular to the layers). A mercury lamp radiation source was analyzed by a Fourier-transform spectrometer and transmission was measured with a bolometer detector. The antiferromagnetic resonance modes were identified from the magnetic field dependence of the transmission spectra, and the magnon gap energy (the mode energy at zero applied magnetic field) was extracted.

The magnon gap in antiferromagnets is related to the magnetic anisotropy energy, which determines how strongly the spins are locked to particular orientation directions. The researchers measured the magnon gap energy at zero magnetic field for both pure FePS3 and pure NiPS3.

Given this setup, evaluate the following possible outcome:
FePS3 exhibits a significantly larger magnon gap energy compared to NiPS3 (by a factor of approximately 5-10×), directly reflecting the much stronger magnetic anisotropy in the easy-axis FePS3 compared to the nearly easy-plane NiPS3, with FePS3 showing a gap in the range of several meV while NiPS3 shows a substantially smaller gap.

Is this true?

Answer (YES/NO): NO